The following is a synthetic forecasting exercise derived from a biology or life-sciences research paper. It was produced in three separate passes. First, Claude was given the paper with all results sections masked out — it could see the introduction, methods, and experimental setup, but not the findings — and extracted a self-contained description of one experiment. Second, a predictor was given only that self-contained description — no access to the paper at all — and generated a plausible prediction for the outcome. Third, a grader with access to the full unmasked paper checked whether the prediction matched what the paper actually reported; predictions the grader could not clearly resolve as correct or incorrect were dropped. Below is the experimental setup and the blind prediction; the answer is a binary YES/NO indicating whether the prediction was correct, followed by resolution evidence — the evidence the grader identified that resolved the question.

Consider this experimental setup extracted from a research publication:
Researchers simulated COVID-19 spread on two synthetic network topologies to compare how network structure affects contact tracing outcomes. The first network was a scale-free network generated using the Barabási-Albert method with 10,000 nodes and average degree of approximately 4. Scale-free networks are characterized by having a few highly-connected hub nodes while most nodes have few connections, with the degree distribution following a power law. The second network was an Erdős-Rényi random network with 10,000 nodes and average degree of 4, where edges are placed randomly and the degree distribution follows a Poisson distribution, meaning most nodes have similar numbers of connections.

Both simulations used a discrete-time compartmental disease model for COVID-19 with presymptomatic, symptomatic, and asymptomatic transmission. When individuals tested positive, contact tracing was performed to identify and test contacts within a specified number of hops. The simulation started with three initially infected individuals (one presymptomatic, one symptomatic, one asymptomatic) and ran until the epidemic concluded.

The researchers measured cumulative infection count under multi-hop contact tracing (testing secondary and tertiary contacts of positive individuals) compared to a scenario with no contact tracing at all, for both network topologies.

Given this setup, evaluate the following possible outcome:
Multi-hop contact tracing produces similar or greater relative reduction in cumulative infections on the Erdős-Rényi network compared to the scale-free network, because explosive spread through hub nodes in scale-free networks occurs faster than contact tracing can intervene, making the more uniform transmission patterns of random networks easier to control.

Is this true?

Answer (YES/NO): YES